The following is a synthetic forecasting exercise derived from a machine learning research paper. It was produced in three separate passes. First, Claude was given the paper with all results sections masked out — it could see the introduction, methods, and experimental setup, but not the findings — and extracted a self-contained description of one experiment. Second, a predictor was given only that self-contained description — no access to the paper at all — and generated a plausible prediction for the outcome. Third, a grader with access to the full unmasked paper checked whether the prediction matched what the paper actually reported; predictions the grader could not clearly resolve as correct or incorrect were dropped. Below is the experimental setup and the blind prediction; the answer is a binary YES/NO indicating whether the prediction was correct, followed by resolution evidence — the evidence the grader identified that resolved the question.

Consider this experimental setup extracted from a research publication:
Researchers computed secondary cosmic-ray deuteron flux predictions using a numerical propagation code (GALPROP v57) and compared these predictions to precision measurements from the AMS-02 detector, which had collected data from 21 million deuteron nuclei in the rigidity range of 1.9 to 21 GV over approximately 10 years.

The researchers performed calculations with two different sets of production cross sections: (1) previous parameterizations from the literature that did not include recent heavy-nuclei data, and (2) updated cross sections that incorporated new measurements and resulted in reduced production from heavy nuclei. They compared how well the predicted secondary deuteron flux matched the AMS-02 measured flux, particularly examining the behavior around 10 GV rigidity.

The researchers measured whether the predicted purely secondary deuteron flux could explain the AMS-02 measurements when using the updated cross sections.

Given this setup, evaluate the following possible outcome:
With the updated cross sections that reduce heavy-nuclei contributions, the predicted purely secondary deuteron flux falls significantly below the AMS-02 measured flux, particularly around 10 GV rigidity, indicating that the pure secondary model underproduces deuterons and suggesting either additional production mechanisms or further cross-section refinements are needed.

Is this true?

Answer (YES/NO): YES